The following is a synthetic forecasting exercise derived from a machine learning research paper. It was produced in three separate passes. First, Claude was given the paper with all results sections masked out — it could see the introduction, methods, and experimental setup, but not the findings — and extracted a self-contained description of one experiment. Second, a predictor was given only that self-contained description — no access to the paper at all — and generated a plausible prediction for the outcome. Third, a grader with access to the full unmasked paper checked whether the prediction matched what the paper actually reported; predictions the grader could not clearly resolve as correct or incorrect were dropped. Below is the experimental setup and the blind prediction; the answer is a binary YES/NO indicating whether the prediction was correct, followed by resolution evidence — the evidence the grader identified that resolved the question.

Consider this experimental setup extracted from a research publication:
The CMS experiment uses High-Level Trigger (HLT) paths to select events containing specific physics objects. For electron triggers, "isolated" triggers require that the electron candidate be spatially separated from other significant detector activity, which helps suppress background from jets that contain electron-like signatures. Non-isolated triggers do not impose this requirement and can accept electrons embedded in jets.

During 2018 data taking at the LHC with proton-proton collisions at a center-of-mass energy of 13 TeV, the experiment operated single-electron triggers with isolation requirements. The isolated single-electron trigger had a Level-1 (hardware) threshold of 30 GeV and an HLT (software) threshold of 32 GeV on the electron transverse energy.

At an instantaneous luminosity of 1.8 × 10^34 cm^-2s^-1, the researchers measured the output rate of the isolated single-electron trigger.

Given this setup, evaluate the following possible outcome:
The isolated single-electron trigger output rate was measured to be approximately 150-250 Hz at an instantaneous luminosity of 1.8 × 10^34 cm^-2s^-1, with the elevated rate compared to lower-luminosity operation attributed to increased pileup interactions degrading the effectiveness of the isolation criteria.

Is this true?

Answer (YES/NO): YES